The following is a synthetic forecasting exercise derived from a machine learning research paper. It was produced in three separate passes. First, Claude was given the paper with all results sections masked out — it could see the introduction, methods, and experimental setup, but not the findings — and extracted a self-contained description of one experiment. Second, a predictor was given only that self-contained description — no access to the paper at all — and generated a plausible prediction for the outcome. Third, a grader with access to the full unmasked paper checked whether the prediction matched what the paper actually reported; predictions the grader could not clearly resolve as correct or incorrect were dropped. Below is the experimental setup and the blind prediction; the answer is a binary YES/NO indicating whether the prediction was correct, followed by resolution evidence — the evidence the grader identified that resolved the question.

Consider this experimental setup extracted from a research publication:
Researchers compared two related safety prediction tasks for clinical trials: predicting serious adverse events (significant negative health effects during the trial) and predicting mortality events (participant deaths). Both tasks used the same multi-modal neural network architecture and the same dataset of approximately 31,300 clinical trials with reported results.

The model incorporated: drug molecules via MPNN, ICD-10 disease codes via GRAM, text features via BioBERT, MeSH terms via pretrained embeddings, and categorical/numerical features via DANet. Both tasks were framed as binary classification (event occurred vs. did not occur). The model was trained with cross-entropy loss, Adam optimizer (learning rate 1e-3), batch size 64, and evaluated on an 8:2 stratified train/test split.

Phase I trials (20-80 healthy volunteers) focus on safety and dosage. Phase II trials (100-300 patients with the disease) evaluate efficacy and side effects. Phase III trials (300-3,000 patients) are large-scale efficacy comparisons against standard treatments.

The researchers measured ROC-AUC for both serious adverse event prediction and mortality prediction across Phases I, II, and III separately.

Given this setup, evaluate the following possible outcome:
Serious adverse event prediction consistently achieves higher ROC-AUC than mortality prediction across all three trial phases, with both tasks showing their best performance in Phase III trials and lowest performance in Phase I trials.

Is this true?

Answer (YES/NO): NO